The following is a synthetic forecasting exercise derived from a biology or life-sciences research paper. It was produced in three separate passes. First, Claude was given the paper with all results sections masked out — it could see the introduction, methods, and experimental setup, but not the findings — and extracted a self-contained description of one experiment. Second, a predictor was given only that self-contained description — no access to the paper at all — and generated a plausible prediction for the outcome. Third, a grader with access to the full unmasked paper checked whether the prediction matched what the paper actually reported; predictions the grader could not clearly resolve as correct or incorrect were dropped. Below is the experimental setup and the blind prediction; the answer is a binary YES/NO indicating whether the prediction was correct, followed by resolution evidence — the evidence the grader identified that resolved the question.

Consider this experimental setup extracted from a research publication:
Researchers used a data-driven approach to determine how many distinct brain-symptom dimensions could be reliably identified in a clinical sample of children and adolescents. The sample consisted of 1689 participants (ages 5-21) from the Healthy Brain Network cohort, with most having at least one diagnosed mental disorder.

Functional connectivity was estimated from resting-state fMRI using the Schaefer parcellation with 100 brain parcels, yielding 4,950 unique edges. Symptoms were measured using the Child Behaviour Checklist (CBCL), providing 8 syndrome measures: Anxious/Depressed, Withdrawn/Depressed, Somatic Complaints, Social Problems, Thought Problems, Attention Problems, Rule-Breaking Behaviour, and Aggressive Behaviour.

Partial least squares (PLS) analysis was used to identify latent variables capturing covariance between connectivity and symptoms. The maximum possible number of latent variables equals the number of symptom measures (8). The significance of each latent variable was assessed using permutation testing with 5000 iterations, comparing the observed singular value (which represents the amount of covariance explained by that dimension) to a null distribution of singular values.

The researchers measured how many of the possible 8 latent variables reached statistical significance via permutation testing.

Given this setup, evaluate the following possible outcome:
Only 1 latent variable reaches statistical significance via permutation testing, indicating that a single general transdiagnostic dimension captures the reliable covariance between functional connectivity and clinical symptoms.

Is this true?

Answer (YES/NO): NO